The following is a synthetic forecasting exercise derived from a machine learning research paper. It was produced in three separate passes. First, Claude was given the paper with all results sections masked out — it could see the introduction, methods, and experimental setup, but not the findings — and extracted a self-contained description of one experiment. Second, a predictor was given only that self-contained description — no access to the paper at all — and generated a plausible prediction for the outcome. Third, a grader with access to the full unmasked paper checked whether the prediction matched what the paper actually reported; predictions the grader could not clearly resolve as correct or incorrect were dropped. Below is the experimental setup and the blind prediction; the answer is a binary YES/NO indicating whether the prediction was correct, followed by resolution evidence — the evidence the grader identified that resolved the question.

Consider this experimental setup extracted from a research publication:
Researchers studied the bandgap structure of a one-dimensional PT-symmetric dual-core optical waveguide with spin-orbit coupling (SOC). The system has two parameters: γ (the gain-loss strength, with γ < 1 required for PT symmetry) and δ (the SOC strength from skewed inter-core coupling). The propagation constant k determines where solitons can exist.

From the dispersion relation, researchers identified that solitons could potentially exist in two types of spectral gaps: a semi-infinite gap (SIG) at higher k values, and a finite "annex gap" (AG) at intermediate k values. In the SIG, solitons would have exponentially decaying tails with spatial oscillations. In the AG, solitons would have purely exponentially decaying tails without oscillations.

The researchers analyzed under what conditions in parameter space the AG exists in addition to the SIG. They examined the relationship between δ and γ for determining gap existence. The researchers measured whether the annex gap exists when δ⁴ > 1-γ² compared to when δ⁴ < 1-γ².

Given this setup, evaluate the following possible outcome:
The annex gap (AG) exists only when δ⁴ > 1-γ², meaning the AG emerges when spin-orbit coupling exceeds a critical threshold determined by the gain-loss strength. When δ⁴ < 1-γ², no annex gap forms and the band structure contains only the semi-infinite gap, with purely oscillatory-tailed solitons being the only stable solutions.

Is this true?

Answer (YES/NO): NO